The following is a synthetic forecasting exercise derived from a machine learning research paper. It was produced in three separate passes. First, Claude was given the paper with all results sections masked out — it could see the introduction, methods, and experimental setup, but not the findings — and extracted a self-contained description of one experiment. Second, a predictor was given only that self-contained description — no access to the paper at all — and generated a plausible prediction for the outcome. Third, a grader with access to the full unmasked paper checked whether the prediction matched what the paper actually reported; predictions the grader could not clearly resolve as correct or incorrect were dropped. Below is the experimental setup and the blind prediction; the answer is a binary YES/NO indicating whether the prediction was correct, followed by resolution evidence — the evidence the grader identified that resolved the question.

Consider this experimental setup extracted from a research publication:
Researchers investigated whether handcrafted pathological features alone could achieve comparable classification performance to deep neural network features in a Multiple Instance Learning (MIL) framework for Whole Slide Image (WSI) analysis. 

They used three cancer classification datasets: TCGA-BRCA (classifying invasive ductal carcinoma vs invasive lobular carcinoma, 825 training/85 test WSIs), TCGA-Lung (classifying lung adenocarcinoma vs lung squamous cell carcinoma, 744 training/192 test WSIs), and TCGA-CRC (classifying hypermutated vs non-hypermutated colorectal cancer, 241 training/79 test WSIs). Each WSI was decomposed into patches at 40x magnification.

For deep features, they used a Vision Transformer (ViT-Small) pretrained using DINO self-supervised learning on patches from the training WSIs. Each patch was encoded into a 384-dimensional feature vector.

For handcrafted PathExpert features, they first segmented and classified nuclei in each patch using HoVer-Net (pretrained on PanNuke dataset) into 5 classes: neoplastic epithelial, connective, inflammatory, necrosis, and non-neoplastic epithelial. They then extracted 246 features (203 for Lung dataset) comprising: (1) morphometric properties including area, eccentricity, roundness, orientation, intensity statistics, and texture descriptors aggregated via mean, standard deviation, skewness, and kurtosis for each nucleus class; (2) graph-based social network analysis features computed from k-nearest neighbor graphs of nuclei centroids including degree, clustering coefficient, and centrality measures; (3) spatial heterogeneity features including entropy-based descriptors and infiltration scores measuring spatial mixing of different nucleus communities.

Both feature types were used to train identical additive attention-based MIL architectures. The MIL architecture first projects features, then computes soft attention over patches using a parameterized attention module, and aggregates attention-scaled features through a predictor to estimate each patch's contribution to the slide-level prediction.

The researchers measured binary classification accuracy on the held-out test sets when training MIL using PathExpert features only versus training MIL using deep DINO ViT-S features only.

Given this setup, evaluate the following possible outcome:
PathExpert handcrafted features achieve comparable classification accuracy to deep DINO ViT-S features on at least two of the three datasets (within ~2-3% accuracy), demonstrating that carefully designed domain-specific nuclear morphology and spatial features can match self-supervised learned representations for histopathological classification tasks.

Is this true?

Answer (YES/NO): NO